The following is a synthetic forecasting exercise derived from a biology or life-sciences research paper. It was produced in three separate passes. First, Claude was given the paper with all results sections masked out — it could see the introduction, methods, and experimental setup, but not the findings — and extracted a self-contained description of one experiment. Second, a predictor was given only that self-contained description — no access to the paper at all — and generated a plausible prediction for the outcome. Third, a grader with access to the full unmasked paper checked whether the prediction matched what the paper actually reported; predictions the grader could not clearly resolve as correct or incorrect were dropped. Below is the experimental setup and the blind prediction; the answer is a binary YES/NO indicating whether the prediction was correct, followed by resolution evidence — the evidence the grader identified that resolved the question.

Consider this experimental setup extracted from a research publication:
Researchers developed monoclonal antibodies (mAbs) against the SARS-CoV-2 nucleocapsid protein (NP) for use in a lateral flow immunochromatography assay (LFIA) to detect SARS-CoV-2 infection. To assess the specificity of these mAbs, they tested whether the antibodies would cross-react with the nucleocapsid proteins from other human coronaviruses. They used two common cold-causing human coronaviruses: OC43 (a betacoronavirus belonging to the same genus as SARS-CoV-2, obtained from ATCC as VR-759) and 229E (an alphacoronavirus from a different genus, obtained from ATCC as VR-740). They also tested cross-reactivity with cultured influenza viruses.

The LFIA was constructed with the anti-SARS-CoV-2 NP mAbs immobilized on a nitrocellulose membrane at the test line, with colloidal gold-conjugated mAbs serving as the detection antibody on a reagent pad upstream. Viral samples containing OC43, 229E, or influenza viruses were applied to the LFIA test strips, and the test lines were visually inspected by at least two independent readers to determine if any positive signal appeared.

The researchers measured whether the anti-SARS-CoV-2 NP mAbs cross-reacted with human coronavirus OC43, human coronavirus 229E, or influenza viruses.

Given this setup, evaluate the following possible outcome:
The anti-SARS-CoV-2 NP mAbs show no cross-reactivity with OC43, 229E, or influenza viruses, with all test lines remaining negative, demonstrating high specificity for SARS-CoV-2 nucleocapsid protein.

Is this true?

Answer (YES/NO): YES